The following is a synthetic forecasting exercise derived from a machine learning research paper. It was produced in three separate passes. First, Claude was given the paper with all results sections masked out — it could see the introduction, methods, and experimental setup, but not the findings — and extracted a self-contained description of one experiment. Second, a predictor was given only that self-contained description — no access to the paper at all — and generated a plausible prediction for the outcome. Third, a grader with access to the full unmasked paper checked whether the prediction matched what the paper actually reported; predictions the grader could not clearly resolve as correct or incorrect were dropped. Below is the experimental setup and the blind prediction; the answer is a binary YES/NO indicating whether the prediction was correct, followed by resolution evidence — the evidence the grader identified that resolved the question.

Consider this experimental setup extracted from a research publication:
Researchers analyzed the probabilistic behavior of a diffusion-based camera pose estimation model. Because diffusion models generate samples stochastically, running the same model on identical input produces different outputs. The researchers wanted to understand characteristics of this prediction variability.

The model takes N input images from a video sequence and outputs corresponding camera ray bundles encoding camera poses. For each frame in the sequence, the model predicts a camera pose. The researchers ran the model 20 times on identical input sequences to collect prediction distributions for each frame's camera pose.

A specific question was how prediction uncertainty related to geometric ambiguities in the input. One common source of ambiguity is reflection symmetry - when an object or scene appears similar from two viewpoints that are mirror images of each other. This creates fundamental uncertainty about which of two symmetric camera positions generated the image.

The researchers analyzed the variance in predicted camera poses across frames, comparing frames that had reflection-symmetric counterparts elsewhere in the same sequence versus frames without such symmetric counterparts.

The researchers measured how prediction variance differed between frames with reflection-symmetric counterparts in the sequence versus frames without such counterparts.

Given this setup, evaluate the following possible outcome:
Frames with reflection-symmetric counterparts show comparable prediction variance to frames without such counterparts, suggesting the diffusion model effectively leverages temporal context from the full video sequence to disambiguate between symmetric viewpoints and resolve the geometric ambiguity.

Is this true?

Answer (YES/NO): NO